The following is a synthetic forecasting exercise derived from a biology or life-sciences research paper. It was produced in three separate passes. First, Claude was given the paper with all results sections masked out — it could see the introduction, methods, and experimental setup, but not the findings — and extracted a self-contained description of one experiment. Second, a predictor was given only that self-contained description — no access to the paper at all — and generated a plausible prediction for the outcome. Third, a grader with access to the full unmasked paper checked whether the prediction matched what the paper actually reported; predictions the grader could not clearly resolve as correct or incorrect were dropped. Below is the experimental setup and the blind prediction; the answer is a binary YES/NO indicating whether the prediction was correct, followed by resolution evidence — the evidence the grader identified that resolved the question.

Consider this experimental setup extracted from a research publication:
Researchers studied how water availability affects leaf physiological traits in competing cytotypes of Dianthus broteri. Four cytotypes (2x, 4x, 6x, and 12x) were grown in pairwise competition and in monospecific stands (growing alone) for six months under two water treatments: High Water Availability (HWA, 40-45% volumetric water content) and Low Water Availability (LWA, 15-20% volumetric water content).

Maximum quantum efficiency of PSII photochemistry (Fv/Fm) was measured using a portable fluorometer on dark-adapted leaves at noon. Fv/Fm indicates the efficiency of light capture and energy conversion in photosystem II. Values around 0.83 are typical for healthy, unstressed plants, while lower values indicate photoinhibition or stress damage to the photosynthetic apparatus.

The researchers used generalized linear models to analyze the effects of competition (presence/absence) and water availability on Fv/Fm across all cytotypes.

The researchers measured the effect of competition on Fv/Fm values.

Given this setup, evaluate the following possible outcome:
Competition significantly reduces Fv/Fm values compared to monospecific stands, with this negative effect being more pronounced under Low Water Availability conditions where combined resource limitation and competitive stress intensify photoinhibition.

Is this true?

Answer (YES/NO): NO